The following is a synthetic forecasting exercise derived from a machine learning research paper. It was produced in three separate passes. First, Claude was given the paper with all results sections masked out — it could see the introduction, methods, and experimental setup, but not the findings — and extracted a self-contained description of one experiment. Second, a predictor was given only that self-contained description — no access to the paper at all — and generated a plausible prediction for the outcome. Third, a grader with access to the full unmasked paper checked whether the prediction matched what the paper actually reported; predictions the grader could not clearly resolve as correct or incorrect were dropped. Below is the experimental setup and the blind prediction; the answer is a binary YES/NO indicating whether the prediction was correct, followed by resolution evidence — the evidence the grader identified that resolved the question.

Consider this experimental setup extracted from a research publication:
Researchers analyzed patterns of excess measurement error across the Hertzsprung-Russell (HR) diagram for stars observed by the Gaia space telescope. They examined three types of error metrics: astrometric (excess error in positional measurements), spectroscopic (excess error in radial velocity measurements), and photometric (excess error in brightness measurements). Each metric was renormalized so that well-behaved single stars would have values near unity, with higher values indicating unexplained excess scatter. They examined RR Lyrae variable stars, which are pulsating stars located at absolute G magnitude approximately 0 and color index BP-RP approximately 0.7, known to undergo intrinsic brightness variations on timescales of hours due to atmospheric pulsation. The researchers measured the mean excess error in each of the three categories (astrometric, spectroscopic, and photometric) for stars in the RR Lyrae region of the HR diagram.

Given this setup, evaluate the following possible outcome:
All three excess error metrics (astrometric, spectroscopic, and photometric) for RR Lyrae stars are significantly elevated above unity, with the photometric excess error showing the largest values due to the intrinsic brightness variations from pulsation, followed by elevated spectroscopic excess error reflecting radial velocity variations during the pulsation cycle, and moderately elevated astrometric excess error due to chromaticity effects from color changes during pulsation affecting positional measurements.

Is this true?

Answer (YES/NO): NO